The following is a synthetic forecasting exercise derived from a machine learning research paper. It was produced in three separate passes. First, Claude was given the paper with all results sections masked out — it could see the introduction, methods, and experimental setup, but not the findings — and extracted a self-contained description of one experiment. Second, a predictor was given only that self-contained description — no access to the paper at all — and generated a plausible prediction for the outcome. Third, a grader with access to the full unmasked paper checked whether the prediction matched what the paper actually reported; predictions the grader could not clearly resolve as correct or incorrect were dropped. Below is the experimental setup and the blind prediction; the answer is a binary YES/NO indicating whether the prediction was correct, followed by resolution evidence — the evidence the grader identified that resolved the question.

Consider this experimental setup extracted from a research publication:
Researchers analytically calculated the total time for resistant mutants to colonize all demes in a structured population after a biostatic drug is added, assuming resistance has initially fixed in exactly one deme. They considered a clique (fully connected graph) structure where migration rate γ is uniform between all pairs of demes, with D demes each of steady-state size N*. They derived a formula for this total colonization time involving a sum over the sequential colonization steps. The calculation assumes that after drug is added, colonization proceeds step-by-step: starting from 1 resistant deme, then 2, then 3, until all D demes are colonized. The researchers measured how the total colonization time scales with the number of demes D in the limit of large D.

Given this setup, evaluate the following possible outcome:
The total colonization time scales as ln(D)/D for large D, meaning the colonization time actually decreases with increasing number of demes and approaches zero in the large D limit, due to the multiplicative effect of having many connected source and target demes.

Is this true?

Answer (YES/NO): YES